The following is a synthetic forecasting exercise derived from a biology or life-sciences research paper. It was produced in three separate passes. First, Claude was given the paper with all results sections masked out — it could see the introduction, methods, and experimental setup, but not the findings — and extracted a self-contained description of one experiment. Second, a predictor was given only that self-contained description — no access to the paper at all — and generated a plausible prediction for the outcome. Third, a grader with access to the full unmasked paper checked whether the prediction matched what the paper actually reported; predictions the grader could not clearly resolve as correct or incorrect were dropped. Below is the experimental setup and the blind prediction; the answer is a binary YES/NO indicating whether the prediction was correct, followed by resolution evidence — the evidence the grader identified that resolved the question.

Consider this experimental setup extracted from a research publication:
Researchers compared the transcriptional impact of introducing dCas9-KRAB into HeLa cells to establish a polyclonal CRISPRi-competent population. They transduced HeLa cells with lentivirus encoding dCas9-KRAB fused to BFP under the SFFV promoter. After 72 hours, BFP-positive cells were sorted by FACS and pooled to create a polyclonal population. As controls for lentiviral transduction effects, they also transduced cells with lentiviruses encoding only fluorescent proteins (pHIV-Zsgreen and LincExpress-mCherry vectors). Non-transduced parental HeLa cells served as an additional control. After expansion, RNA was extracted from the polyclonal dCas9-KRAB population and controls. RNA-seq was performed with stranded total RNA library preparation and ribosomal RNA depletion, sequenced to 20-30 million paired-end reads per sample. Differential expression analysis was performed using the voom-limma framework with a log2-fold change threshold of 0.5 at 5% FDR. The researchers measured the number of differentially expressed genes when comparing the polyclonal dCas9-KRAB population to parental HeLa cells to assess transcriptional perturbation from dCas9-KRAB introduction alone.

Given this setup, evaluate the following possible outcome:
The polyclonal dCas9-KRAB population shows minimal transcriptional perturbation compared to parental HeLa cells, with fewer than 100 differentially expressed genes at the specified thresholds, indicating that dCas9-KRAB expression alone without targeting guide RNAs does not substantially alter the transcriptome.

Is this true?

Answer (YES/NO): YES